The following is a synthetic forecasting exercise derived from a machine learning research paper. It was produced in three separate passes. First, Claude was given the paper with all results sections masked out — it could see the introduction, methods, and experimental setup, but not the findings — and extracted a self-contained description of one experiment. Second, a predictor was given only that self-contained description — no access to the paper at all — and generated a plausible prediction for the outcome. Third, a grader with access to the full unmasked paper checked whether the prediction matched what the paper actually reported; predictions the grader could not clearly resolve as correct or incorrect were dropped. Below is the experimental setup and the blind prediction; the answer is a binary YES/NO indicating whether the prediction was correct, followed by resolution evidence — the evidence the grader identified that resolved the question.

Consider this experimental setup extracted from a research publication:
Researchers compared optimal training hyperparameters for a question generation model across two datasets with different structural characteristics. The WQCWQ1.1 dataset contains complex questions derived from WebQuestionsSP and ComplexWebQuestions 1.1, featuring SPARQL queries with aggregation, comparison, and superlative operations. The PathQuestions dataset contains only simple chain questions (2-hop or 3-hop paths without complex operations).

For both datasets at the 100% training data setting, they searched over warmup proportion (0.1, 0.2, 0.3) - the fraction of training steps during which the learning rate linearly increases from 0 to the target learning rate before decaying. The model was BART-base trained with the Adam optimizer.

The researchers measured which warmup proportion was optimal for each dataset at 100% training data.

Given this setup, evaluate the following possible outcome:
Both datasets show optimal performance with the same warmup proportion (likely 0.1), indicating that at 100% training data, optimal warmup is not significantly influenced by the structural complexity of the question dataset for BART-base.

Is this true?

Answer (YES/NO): NO